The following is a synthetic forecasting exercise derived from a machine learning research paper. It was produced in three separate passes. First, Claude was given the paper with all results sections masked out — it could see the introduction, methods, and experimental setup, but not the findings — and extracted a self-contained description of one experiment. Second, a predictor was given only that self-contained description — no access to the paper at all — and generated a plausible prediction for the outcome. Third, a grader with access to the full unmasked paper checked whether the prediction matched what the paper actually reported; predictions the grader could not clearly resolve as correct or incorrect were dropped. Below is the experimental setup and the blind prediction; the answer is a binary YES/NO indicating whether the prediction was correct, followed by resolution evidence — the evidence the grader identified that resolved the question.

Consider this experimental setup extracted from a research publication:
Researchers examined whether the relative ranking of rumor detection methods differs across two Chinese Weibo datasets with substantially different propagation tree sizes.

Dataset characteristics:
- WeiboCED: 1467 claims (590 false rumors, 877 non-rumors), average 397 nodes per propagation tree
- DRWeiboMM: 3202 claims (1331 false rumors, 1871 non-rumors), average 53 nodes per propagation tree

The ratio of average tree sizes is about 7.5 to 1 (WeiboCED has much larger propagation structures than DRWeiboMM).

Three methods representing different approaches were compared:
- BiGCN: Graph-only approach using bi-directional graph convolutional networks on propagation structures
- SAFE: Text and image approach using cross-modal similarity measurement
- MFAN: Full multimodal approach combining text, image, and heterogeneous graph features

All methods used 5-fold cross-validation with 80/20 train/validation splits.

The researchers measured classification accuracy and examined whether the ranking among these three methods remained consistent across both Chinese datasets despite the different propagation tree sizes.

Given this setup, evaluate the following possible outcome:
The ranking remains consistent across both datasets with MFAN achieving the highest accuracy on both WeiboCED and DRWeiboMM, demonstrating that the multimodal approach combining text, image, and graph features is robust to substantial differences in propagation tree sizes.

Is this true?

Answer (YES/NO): YES